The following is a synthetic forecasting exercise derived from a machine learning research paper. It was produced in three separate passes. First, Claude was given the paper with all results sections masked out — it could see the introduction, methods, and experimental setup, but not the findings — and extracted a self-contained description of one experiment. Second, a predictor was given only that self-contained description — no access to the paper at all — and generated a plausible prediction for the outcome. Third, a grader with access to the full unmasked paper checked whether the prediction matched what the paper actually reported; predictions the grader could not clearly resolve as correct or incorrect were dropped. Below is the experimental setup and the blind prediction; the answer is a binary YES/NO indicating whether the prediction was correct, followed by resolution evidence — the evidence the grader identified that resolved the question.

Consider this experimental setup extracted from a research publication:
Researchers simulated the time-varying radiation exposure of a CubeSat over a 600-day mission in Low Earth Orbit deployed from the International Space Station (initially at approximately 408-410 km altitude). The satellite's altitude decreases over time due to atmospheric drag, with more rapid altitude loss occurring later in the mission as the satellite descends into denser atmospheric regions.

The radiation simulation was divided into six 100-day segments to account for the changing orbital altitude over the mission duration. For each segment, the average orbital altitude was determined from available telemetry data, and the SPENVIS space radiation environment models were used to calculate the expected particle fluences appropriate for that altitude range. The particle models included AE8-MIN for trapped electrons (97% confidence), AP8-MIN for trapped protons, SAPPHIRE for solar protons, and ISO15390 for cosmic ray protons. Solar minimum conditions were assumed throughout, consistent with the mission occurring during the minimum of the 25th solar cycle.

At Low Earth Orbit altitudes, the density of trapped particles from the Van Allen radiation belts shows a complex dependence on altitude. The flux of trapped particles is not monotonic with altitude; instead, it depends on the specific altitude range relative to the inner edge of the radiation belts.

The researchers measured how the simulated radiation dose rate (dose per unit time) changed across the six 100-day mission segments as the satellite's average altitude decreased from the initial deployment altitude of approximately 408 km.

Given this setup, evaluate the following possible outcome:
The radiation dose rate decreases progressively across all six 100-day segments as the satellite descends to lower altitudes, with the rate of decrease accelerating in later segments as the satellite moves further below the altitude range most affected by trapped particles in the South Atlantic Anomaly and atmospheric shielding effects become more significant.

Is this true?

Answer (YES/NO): NO